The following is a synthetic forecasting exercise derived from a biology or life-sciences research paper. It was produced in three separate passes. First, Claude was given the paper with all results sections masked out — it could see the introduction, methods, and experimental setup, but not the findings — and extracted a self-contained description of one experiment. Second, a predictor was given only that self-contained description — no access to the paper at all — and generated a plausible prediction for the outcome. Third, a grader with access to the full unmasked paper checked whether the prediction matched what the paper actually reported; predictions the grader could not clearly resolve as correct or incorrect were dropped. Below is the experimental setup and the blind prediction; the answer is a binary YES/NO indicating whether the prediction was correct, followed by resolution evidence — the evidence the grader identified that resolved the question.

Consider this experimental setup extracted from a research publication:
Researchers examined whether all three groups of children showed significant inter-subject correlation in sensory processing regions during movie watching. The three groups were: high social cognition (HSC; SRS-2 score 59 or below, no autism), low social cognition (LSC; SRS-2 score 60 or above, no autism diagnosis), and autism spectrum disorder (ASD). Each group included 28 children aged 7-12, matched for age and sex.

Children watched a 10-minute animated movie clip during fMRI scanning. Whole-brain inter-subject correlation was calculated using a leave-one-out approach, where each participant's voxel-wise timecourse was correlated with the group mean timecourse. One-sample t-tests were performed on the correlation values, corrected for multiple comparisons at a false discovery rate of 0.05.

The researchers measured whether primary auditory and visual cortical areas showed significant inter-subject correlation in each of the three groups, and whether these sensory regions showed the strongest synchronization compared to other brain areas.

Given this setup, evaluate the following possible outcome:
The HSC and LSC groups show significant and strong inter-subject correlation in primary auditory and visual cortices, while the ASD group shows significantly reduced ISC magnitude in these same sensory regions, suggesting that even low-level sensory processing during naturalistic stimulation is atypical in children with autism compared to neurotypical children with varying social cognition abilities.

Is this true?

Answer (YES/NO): NO